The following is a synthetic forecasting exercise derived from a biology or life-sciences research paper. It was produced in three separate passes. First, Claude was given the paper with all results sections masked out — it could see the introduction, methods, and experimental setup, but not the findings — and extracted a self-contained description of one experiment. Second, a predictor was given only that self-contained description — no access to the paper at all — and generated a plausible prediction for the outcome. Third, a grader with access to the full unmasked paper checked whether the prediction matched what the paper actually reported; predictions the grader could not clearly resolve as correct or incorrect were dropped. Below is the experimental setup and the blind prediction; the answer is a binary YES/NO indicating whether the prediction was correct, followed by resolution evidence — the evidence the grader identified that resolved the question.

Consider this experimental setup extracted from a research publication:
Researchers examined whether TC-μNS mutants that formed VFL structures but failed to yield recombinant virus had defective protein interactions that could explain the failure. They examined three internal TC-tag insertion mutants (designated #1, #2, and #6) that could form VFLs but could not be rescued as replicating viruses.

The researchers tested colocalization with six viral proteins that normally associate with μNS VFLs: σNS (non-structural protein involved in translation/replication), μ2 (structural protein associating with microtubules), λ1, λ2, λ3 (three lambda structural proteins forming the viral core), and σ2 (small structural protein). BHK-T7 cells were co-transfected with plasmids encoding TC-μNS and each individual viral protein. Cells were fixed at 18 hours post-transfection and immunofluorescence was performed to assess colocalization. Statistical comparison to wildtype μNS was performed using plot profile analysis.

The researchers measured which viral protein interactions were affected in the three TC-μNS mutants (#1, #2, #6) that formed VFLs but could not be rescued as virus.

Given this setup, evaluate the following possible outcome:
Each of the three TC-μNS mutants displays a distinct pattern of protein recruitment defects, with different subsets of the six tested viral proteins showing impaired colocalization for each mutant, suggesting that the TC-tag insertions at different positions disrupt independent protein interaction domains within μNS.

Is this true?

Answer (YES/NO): NO